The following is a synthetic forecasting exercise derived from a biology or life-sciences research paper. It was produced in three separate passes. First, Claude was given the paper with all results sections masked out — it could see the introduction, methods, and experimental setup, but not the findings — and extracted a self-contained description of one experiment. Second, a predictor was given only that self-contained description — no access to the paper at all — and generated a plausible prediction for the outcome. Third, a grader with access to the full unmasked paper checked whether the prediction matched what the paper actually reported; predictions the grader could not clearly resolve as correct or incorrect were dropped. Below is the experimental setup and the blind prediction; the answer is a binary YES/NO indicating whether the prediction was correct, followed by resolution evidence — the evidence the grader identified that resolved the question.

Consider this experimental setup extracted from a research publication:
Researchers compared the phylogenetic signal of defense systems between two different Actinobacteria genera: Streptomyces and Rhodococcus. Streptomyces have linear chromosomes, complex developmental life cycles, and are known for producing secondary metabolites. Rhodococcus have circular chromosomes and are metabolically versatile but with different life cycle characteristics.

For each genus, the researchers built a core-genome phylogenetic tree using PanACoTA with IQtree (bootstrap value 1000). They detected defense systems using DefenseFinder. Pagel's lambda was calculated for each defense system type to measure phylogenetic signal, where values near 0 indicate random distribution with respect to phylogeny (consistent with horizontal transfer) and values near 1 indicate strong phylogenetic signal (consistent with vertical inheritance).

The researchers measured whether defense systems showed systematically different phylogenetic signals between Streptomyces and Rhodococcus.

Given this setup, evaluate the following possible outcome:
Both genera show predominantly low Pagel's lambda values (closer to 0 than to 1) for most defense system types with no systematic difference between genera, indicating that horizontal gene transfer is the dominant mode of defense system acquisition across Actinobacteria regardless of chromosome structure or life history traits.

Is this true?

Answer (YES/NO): NO